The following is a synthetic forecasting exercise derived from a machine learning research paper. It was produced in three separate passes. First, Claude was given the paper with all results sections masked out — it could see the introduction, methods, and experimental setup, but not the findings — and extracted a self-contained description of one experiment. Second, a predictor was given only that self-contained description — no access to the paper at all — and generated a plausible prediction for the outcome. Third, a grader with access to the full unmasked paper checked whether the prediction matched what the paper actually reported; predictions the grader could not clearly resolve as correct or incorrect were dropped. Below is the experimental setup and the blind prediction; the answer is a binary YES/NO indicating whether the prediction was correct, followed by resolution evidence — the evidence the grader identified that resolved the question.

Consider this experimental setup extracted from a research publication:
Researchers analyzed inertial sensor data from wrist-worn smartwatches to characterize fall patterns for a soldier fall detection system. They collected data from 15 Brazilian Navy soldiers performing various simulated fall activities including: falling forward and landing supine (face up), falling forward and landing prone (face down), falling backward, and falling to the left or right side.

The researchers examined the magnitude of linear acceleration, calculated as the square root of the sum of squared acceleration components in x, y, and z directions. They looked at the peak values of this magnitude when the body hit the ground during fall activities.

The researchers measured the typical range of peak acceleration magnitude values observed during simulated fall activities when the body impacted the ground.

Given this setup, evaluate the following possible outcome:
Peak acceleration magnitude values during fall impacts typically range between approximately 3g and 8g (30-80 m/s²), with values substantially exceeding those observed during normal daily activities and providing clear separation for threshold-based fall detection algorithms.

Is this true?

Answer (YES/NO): NO